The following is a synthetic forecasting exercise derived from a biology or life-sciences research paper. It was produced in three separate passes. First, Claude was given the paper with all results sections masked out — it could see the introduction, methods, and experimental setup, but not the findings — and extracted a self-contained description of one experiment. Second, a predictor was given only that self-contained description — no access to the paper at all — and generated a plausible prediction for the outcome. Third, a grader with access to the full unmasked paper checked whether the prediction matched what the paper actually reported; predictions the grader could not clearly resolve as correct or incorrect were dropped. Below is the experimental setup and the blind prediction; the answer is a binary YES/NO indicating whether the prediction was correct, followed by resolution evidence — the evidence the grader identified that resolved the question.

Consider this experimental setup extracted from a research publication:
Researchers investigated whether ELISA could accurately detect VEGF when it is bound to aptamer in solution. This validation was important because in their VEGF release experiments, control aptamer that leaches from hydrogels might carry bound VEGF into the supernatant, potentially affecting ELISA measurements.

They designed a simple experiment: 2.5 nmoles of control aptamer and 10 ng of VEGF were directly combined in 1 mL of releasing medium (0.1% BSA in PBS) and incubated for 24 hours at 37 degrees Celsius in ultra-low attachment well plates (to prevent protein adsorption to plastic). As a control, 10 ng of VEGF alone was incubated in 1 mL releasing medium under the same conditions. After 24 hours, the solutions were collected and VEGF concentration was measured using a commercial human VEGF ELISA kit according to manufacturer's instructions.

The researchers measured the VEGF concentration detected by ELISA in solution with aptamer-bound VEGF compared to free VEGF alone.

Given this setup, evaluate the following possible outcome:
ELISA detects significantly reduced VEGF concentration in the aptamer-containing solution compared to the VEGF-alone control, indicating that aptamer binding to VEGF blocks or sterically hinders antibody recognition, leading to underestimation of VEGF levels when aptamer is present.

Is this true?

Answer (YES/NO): YES